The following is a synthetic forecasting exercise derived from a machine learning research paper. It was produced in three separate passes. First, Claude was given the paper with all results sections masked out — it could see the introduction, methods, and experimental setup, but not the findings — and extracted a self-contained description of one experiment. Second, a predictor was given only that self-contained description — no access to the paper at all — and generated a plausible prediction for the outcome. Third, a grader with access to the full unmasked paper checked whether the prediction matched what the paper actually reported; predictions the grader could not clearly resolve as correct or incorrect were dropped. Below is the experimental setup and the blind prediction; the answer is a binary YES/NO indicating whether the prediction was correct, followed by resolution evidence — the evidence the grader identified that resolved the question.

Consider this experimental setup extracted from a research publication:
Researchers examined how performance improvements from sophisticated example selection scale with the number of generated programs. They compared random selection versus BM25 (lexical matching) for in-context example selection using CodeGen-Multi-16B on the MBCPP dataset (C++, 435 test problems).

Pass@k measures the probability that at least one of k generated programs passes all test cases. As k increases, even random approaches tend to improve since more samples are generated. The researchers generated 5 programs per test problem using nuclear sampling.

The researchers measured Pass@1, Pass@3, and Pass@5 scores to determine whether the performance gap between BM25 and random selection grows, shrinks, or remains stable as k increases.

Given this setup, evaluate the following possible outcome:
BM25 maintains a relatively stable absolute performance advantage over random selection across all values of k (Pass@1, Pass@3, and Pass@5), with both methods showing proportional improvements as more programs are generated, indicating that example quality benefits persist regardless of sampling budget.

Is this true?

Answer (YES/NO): NO